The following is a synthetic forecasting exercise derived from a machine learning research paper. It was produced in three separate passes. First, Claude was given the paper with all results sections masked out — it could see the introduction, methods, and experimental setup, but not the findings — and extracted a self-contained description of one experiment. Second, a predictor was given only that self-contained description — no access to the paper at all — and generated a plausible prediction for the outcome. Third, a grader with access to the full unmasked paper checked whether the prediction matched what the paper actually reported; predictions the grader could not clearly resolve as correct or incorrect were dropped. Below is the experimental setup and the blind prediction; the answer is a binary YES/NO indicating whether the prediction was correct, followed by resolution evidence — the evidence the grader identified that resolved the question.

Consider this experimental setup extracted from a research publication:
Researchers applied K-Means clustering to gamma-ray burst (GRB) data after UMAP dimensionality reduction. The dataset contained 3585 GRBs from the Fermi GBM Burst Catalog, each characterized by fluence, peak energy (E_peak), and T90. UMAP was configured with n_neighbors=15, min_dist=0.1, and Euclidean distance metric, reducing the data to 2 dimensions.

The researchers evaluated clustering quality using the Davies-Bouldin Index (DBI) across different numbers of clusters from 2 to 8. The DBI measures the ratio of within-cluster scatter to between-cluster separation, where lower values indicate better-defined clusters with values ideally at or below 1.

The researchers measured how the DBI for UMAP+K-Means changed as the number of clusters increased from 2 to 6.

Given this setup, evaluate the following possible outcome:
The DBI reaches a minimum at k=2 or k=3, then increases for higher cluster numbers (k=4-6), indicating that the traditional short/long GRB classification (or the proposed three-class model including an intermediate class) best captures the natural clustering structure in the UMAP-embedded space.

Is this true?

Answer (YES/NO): NO